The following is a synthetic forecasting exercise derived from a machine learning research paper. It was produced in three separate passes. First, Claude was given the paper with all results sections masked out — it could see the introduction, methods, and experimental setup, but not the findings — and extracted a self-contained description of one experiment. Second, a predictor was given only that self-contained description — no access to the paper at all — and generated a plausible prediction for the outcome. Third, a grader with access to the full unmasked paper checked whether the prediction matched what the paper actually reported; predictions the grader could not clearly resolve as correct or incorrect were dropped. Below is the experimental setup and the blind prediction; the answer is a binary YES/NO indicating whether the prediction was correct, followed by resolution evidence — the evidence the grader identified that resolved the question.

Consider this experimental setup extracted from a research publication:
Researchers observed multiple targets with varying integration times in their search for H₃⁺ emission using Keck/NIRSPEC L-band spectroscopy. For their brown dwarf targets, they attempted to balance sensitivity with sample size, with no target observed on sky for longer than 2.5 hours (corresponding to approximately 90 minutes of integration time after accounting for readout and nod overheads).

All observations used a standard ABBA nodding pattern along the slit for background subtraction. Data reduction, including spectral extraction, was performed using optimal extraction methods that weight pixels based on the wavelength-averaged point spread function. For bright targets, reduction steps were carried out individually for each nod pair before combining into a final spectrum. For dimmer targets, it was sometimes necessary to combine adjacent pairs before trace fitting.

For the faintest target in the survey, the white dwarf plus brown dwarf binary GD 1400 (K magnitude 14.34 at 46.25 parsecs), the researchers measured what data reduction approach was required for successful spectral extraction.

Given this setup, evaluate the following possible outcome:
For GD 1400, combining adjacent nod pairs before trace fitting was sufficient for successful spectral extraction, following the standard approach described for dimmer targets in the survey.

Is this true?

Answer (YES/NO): NO